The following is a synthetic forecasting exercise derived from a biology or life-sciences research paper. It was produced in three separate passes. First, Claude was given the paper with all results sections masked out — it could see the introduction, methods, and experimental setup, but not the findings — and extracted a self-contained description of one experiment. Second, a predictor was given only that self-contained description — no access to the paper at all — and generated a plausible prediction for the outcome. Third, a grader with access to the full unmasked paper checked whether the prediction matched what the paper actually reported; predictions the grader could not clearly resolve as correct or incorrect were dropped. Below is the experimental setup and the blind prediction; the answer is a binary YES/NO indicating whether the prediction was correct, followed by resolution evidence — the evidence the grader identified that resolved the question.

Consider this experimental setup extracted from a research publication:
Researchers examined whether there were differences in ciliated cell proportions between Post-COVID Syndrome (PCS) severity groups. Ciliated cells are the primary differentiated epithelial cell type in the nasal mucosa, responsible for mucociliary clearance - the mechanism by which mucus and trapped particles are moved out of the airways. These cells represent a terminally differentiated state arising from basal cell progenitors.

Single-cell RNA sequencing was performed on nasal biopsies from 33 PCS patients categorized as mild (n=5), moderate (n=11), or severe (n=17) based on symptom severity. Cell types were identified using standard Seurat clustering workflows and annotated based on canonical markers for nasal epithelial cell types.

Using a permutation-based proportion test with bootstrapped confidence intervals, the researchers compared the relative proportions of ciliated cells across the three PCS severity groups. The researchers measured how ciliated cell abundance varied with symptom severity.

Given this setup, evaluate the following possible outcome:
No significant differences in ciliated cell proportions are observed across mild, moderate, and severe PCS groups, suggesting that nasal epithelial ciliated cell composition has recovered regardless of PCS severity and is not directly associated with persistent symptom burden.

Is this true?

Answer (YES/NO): NO